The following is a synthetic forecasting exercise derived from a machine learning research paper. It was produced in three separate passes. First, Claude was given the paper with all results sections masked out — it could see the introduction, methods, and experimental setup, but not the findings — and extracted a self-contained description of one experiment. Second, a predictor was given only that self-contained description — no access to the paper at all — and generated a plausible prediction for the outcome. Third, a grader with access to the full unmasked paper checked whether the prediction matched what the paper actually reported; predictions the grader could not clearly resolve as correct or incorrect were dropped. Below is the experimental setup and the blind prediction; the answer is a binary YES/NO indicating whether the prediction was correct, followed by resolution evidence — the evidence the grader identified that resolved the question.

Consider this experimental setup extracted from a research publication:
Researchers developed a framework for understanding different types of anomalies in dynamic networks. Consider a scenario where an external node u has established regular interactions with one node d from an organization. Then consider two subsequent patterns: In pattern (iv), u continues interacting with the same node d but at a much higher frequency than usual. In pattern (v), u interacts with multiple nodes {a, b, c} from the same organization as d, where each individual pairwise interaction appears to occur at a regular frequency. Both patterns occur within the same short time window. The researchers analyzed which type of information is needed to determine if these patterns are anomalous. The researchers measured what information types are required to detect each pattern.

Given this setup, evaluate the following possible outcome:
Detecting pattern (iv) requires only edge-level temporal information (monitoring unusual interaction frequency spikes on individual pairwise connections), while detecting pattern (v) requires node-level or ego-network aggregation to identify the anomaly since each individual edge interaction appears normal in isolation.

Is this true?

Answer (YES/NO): YES